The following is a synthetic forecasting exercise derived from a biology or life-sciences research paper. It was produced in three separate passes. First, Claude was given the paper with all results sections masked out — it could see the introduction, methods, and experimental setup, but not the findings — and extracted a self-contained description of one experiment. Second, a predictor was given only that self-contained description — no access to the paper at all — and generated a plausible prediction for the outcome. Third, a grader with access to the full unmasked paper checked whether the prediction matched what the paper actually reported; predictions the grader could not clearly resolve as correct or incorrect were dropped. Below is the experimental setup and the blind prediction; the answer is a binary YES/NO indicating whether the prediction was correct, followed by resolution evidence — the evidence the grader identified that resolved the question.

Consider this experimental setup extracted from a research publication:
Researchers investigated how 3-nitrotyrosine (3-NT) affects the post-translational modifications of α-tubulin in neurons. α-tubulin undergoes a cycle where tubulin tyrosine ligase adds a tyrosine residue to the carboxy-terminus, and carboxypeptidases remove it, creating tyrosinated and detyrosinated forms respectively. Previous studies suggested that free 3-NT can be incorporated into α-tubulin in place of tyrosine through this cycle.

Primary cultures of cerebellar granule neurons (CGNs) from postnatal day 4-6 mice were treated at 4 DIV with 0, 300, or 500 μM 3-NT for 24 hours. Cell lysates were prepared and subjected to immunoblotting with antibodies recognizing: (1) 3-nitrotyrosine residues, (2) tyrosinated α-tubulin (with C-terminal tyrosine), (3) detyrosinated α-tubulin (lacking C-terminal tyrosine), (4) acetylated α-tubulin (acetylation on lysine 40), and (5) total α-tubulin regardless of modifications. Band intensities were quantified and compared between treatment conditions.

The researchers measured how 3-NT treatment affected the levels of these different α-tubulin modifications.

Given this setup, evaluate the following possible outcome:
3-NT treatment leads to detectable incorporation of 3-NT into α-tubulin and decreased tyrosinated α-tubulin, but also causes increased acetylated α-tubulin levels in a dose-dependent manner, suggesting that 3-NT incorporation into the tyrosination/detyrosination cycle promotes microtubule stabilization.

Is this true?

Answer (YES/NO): NO